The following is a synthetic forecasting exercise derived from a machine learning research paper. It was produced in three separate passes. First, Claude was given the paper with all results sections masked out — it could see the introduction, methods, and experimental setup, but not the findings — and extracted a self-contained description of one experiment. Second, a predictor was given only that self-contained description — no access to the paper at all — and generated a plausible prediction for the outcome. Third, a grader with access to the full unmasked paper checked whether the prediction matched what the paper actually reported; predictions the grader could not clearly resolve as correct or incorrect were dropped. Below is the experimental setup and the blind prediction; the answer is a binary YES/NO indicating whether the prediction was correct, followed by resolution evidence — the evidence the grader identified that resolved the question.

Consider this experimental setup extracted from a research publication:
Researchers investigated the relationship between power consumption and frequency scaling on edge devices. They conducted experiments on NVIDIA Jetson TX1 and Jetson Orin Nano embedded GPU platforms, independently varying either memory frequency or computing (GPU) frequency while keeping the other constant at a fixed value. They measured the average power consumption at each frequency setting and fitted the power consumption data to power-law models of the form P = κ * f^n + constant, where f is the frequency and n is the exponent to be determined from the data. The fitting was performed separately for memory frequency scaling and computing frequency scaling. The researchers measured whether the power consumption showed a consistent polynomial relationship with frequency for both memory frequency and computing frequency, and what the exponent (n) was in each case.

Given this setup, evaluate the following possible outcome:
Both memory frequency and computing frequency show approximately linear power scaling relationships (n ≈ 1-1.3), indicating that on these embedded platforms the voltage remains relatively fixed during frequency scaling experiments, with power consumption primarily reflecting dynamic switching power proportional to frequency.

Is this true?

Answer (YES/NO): NO